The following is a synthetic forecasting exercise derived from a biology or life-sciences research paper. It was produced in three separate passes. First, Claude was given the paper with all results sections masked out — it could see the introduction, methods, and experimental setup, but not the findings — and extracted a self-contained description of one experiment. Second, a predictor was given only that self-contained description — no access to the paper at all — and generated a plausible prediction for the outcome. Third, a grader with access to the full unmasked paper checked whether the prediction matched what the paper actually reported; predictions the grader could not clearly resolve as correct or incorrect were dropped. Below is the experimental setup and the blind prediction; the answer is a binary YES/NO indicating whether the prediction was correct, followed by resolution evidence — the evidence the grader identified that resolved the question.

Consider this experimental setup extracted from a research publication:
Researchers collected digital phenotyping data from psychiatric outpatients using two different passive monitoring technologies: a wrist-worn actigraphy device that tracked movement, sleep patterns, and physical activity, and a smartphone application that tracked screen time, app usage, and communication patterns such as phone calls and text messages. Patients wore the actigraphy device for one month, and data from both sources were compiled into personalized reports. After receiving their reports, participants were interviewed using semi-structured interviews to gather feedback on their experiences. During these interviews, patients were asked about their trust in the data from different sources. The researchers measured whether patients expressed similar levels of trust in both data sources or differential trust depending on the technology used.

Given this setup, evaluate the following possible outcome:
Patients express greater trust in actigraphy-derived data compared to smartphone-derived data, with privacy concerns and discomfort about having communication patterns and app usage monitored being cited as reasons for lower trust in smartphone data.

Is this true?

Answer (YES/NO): NO